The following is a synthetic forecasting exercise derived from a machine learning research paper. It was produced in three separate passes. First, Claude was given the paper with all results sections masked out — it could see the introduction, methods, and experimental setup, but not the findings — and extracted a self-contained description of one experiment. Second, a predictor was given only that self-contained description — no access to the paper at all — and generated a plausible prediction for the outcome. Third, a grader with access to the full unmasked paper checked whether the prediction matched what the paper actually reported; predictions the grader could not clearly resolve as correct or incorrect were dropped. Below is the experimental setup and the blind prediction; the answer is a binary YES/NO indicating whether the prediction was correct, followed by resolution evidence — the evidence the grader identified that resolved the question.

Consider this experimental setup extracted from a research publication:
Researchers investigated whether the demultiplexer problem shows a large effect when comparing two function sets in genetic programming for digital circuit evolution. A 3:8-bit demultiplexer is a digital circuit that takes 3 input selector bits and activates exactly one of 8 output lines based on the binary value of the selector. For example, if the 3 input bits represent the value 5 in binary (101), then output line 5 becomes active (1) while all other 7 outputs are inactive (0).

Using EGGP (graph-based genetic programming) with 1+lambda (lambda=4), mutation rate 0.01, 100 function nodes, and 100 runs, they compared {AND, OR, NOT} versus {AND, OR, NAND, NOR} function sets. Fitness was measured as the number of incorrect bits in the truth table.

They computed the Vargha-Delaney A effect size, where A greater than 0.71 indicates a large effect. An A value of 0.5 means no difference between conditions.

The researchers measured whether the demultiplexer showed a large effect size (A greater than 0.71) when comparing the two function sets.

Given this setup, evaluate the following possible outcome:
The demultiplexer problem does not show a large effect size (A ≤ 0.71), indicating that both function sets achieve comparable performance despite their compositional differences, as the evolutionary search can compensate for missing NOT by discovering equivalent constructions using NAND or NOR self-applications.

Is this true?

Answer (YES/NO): NO